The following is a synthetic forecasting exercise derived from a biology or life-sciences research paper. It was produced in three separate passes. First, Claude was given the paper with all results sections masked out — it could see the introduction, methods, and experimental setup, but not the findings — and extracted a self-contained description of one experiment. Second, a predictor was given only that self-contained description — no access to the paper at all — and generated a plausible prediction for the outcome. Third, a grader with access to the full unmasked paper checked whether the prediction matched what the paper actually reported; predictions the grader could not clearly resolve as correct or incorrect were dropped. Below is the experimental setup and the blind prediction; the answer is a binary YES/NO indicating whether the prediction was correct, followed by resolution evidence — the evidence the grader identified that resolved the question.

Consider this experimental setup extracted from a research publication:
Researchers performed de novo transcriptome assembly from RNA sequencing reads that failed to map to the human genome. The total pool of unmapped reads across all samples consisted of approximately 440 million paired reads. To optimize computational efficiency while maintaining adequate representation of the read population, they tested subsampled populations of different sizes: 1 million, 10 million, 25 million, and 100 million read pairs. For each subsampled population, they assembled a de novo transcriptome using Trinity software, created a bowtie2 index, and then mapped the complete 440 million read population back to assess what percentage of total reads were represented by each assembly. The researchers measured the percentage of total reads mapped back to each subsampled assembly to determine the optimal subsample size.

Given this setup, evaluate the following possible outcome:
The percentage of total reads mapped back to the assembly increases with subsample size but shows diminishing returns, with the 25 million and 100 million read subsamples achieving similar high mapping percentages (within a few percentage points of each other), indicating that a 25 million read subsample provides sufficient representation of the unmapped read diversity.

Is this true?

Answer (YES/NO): NO